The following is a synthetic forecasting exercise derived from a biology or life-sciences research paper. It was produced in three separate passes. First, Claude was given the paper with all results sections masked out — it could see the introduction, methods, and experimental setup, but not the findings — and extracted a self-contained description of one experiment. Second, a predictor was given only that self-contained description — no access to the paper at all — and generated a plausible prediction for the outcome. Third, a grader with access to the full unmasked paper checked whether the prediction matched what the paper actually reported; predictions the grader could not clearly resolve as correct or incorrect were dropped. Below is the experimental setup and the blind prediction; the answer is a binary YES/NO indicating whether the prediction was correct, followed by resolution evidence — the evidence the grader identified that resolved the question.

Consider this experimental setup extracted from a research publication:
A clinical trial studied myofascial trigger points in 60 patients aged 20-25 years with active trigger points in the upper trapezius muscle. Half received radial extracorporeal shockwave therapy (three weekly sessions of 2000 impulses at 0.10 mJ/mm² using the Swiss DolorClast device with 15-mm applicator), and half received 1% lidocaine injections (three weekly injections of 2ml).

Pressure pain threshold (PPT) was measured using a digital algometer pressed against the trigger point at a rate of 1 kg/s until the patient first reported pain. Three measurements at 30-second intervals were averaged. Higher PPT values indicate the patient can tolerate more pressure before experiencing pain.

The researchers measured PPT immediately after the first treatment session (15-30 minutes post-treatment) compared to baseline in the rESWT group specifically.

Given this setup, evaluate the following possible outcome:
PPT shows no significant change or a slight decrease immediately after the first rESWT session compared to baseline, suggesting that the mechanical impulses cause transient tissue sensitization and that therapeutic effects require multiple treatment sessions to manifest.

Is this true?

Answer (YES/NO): YES